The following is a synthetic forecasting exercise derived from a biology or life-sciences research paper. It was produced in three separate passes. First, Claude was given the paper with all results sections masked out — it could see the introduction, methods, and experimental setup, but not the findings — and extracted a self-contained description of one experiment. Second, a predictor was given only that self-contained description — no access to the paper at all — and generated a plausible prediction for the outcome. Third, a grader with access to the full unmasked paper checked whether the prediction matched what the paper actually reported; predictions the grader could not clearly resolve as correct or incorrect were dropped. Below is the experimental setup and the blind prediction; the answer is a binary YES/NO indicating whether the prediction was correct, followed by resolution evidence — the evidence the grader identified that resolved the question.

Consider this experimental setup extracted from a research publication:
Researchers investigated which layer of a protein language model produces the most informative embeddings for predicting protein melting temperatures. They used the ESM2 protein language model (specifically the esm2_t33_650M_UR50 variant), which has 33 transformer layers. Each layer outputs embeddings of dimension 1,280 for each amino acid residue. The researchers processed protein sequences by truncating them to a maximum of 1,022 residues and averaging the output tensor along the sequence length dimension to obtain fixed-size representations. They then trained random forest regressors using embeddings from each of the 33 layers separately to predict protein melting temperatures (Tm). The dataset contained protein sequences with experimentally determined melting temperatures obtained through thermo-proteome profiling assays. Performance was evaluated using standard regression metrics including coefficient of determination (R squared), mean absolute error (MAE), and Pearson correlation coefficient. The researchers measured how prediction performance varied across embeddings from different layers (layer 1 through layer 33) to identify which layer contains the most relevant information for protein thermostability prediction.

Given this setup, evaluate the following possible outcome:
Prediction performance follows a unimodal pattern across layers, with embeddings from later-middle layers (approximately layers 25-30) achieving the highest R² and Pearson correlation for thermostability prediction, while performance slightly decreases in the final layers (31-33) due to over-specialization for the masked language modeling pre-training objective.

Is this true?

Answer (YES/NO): NO